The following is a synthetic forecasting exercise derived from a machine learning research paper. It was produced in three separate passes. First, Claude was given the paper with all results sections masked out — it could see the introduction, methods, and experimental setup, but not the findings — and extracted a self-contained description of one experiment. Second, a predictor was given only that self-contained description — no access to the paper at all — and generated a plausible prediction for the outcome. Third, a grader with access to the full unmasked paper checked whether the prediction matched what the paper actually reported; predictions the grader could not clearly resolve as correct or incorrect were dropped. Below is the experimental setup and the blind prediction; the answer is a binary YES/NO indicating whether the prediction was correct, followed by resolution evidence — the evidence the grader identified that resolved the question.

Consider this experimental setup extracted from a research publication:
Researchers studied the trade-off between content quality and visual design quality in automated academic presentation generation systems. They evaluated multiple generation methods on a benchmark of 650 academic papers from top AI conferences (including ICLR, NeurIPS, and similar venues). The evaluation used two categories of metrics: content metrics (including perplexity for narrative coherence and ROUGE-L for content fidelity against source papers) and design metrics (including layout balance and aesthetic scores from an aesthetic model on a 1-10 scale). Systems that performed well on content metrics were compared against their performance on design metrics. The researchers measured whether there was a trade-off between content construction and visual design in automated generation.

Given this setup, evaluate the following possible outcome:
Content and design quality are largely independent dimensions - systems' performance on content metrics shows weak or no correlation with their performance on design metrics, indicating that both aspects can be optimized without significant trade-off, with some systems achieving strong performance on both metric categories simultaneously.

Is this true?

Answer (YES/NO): NO